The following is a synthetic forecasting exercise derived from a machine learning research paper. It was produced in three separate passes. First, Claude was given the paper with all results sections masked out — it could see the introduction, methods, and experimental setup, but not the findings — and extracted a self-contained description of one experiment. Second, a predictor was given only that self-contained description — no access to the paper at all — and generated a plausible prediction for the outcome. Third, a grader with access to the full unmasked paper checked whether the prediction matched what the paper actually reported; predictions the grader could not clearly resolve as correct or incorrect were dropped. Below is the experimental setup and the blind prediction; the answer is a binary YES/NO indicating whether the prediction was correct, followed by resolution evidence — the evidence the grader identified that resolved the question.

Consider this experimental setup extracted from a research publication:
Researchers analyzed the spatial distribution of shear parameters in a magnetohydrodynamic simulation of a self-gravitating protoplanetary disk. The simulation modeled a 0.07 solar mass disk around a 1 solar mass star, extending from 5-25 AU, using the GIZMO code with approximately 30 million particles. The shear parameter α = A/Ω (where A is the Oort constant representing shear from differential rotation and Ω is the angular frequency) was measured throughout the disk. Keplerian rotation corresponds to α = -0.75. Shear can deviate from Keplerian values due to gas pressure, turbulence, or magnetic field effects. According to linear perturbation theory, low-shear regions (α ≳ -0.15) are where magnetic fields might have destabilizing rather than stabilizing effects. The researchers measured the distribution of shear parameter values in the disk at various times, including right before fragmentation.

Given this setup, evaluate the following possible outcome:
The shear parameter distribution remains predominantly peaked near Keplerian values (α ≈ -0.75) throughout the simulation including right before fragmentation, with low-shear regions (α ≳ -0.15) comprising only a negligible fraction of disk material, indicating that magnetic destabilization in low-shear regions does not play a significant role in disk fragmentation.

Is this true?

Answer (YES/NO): NO